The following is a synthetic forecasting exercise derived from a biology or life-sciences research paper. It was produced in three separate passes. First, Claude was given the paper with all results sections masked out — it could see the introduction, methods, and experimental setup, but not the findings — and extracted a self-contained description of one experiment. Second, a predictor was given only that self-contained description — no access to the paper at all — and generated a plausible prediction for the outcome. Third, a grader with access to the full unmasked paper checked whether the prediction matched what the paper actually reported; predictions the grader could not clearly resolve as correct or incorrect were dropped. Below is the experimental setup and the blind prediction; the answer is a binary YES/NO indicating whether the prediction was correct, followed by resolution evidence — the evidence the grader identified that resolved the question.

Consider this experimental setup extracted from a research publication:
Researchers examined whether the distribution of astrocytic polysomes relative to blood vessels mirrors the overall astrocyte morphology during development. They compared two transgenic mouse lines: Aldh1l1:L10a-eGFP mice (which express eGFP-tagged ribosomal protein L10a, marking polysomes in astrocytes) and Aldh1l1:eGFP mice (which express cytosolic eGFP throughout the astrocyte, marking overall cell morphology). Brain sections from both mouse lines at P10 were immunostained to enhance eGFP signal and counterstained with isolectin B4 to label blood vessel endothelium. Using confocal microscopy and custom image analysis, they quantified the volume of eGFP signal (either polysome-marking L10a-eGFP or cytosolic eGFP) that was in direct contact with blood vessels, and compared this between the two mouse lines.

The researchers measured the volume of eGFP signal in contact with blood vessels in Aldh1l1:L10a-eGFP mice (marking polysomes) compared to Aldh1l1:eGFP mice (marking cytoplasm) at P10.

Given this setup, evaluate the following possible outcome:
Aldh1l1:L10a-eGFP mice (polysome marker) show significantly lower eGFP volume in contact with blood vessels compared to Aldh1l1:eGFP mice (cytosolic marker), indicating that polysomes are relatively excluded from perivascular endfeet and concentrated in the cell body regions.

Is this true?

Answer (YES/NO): NO